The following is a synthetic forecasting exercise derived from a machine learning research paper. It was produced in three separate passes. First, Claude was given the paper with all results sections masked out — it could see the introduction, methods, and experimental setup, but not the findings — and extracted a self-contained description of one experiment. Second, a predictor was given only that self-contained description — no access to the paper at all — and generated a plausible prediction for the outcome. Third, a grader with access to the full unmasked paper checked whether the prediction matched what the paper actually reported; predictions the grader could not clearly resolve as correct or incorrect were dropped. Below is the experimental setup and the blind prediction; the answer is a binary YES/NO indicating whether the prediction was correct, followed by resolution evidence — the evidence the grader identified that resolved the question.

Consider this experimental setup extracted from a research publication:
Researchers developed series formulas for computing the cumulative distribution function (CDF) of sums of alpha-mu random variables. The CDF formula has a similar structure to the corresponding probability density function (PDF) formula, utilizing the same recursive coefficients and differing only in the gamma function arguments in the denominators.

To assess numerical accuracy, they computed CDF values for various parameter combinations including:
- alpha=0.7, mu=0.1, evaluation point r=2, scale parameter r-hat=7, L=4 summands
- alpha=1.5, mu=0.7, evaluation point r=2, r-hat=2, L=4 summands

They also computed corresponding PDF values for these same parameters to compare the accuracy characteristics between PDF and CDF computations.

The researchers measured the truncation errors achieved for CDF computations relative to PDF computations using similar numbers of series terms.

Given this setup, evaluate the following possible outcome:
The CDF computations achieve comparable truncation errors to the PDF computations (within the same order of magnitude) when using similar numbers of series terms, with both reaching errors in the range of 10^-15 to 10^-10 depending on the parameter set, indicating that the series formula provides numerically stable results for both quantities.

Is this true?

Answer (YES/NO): NO